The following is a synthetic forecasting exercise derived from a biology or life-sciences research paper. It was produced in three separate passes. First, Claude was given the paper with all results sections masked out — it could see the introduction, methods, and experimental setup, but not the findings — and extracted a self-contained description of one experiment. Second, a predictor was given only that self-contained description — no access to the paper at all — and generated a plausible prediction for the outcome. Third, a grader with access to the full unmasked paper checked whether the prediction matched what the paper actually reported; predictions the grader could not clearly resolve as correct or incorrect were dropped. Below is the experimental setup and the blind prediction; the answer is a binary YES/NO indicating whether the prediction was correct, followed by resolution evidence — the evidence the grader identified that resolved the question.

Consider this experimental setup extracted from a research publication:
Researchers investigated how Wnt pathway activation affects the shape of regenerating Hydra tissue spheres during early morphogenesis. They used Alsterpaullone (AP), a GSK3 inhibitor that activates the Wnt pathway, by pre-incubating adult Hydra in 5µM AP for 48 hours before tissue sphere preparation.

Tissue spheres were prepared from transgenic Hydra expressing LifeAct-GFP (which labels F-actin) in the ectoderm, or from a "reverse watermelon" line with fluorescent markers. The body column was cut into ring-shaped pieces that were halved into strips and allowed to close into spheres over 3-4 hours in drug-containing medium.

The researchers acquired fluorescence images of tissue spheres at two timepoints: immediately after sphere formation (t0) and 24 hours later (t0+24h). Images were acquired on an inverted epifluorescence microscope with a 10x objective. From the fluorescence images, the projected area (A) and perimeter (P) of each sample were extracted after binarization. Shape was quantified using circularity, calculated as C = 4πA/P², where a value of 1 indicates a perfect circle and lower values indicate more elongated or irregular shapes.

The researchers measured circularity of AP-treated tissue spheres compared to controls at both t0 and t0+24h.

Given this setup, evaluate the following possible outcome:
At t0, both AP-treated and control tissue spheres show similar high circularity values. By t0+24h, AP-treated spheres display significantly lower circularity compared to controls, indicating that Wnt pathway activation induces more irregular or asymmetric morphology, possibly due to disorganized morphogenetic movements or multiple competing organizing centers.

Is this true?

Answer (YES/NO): NO